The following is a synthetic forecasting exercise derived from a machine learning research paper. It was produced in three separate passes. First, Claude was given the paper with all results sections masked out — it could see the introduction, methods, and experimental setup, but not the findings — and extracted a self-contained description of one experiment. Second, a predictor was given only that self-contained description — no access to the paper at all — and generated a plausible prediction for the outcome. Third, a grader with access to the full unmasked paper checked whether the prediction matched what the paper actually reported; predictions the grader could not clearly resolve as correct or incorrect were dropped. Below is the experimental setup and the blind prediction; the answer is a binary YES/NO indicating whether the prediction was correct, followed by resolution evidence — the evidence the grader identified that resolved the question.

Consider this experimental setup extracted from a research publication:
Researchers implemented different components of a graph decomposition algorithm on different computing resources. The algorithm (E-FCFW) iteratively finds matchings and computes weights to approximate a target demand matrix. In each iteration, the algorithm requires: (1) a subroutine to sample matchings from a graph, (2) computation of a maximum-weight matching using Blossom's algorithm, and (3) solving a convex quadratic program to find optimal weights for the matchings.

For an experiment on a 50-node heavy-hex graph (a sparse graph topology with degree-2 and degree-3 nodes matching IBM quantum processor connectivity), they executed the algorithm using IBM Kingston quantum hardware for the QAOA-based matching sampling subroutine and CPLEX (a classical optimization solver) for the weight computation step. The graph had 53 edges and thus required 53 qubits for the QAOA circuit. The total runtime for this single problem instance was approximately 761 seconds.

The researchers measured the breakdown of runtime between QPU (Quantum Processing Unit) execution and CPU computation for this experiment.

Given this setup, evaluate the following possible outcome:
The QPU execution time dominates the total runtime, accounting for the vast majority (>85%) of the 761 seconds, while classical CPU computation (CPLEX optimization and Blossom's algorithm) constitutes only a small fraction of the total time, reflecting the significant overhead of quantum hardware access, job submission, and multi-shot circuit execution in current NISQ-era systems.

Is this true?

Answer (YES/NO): NO